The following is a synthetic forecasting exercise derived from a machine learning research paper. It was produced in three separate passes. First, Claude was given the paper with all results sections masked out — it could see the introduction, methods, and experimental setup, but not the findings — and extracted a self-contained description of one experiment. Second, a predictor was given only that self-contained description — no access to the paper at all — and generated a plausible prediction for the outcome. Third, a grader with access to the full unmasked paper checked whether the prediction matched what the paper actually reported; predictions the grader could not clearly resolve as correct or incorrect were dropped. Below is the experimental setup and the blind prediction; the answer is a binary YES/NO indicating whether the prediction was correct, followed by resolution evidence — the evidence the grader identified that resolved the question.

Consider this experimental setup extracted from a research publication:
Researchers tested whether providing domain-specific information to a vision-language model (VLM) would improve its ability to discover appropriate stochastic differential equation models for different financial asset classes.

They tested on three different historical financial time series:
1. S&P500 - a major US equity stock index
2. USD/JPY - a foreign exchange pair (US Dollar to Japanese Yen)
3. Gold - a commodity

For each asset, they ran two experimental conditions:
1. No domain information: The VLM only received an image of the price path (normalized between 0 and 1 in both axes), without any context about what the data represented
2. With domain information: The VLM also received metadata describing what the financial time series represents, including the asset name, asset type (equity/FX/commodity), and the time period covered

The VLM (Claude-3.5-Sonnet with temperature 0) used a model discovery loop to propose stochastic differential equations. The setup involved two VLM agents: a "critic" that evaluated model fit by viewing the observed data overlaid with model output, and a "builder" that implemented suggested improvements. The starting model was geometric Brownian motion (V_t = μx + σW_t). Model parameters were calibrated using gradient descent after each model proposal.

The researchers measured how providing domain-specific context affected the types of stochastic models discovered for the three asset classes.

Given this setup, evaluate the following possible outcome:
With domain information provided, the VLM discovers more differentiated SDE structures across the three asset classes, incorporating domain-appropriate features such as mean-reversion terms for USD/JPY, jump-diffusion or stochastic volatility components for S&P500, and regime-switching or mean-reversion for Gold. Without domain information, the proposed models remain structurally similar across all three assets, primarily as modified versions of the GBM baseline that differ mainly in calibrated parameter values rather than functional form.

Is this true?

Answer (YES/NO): NO